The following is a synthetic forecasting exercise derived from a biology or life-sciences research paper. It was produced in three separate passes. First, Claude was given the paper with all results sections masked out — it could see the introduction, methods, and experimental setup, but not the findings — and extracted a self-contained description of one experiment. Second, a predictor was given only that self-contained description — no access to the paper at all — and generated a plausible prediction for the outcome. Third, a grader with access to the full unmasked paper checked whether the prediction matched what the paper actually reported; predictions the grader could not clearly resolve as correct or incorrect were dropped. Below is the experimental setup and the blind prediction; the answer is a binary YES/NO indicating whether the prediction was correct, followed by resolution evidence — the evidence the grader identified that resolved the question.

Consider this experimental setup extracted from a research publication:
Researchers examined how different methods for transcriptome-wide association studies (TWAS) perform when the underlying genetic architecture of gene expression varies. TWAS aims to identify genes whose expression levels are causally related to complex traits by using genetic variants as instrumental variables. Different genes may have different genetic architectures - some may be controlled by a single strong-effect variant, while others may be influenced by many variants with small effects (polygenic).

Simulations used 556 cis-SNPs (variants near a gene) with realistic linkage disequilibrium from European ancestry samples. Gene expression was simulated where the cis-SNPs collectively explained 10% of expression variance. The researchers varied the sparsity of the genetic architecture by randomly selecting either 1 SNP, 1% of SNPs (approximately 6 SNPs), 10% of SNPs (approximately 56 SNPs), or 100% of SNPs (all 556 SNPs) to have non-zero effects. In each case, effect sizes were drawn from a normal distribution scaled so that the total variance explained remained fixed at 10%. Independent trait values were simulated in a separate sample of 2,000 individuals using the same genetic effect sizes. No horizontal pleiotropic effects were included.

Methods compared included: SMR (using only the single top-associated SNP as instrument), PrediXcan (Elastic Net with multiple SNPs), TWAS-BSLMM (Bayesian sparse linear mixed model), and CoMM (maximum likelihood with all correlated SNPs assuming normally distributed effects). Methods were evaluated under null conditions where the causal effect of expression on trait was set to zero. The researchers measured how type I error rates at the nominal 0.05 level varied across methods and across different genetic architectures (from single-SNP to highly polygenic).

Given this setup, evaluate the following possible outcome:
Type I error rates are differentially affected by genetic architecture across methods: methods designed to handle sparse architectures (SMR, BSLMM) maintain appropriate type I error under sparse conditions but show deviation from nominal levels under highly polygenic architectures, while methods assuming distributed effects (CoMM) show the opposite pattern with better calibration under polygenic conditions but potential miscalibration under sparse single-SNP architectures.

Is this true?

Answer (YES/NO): NO